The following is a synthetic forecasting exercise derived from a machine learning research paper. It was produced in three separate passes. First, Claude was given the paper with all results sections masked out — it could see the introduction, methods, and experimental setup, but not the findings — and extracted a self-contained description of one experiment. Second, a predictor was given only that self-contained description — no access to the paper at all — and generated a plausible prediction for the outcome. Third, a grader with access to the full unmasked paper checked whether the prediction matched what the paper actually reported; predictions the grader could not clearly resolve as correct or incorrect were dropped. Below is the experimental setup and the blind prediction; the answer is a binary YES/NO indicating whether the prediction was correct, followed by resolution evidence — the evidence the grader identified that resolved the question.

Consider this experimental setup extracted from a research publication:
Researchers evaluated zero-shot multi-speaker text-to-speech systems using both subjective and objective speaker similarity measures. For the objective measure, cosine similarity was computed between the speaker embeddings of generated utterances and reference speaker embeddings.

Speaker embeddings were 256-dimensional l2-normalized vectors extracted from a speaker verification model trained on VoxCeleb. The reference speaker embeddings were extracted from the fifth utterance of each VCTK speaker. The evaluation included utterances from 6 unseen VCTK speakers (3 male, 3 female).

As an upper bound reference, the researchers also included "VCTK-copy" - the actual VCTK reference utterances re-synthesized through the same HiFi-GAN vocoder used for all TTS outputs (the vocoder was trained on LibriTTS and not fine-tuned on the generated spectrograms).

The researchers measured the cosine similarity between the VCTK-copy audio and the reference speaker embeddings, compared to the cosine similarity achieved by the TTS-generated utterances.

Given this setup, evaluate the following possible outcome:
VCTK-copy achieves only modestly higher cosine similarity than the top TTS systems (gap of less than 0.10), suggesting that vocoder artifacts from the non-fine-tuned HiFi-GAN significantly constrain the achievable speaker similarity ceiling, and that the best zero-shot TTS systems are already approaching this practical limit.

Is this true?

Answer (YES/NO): NO